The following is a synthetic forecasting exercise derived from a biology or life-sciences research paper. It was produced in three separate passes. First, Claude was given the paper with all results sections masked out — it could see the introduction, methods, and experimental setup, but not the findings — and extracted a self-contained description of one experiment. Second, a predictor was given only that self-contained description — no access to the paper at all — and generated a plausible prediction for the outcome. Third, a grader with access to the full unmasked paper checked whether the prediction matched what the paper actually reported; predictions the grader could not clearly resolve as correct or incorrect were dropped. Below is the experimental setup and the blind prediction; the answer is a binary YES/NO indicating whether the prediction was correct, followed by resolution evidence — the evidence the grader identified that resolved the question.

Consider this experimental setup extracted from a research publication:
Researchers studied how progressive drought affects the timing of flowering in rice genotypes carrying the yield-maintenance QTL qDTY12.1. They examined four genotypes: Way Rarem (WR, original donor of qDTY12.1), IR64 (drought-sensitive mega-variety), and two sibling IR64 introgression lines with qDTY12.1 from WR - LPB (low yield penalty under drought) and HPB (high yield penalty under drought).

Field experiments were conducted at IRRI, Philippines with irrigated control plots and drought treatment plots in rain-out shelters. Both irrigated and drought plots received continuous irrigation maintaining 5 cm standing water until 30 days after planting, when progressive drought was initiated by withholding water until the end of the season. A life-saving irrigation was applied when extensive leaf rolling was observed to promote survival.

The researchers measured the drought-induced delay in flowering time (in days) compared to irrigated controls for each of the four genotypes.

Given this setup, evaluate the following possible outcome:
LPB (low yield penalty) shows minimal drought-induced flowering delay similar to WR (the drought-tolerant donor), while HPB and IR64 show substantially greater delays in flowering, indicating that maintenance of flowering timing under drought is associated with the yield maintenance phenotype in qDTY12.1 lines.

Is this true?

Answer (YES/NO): NO